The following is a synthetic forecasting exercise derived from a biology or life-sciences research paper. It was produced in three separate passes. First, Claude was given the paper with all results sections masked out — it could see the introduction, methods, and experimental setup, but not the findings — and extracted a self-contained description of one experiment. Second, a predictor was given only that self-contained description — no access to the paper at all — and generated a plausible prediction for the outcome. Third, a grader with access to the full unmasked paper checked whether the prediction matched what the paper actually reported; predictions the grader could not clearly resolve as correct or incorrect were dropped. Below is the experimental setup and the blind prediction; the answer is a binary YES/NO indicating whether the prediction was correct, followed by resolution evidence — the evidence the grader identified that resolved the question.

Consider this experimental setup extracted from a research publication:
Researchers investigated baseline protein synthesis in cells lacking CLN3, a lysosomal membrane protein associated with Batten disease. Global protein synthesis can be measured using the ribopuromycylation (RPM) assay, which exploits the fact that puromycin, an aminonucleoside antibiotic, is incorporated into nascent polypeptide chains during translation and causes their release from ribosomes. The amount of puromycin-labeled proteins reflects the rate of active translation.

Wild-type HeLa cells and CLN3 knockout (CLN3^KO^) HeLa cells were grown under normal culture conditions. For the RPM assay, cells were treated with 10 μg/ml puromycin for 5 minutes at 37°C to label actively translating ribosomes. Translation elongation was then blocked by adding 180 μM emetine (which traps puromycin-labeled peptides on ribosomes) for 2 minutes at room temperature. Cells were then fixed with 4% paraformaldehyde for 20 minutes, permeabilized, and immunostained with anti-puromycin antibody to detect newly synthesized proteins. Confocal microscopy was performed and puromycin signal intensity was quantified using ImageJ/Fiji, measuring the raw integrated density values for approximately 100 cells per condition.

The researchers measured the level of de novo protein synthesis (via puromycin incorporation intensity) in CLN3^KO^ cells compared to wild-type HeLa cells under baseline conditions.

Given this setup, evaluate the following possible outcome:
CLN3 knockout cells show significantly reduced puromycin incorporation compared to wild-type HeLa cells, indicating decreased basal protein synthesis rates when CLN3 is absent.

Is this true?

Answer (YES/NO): YES